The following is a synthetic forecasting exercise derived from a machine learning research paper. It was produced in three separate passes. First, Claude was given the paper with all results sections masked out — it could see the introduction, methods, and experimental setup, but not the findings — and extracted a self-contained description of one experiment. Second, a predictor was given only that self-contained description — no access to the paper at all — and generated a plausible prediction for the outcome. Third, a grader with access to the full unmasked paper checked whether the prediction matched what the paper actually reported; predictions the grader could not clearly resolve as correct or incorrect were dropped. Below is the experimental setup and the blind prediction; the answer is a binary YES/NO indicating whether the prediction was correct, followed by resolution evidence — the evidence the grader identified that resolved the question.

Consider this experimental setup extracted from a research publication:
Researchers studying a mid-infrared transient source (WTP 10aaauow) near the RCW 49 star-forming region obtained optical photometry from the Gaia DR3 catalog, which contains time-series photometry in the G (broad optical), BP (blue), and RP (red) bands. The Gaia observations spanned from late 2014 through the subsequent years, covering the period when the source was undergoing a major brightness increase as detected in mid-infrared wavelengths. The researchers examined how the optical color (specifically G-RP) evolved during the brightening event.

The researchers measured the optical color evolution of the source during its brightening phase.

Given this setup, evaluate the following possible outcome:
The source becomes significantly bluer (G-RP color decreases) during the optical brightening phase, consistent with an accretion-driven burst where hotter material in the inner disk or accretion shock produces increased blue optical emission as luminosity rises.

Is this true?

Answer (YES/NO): YES